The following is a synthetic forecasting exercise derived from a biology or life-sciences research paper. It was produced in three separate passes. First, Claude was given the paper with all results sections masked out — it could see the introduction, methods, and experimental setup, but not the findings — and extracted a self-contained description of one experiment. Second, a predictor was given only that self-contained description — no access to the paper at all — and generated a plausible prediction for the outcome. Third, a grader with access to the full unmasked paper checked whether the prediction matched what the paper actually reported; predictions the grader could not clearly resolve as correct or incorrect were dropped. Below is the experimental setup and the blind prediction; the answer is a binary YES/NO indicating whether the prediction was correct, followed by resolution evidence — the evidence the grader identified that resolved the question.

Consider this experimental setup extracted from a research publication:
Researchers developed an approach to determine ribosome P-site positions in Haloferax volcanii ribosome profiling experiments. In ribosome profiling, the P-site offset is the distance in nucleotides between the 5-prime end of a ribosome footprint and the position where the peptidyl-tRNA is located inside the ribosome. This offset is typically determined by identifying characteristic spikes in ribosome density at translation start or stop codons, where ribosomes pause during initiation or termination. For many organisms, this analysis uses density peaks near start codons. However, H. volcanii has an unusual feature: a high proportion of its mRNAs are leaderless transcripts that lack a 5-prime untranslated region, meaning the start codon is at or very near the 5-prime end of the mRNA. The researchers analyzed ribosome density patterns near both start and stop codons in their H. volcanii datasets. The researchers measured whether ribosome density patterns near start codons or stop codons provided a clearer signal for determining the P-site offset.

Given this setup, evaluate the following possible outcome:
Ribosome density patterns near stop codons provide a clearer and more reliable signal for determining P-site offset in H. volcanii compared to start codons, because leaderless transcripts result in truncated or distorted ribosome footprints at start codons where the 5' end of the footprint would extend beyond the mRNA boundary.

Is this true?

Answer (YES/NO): NO